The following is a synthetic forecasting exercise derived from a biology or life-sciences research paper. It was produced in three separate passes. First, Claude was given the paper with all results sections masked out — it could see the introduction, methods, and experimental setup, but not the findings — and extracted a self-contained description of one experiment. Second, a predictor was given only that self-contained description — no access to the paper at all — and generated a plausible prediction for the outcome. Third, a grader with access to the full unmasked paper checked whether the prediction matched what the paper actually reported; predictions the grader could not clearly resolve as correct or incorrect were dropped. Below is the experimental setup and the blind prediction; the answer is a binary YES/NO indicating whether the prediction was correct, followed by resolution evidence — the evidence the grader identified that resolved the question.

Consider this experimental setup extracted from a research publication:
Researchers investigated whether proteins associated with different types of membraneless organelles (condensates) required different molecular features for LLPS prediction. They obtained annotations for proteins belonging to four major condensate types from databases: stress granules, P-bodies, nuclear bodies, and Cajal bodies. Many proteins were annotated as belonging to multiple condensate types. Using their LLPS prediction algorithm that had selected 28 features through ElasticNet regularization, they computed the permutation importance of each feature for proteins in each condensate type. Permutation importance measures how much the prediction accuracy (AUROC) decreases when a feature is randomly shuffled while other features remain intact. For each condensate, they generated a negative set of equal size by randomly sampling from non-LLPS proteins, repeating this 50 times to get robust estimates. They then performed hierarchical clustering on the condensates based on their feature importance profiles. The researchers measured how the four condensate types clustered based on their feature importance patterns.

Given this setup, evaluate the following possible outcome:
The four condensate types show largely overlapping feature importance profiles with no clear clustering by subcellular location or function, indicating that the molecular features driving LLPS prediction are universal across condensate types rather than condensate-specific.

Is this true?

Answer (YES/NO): NO